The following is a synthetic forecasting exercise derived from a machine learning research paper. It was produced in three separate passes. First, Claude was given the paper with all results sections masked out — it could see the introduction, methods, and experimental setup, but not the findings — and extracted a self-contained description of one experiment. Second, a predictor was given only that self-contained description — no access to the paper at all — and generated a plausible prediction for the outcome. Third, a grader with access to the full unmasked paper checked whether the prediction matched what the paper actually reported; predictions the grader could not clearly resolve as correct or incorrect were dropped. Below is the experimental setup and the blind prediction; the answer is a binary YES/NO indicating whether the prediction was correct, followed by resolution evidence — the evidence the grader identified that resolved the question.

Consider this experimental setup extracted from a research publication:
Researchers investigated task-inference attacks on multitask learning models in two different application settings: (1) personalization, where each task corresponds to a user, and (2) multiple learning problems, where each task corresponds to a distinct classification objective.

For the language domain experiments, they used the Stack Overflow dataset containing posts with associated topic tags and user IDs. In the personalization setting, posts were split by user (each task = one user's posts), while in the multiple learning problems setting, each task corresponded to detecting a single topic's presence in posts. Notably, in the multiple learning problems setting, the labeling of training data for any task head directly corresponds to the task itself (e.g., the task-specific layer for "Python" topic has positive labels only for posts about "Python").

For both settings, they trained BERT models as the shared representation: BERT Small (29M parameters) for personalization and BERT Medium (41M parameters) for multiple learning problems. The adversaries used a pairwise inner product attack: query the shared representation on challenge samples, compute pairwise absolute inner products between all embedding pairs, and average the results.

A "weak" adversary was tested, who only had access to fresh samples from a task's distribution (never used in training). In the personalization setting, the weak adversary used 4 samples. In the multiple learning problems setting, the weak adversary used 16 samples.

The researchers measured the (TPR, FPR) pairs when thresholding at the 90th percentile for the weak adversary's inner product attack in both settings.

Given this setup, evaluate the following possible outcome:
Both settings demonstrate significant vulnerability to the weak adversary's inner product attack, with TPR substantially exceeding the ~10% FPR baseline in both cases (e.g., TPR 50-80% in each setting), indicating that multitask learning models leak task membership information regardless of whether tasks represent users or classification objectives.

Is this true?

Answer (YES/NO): NO